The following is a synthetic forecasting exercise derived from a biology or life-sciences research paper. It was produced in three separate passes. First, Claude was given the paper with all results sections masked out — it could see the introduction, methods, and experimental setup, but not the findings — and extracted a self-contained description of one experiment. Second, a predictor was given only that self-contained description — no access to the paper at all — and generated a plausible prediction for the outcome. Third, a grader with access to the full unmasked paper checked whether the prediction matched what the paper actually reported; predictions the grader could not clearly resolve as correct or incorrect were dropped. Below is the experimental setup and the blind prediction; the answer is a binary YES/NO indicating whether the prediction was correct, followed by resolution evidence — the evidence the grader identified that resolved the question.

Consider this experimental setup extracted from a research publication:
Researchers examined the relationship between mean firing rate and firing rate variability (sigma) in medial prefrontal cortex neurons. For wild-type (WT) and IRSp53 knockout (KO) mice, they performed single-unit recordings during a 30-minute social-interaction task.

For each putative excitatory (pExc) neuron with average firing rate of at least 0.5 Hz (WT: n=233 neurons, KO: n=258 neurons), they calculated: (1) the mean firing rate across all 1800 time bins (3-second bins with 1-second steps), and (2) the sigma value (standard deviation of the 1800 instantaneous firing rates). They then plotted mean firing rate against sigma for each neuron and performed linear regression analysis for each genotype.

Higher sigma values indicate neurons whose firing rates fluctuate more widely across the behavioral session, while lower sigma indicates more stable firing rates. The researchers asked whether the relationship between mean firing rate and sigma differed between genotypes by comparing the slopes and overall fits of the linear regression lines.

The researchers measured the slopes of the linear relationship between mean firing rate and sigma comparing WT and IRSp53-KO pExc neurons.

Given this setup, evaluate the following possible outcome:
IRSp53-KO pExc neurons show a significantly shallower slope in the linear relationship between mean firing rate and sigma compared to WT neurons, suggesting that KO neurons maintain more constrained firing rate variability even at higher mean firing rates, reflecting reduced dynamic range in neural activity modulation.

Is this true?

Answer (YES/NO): NO